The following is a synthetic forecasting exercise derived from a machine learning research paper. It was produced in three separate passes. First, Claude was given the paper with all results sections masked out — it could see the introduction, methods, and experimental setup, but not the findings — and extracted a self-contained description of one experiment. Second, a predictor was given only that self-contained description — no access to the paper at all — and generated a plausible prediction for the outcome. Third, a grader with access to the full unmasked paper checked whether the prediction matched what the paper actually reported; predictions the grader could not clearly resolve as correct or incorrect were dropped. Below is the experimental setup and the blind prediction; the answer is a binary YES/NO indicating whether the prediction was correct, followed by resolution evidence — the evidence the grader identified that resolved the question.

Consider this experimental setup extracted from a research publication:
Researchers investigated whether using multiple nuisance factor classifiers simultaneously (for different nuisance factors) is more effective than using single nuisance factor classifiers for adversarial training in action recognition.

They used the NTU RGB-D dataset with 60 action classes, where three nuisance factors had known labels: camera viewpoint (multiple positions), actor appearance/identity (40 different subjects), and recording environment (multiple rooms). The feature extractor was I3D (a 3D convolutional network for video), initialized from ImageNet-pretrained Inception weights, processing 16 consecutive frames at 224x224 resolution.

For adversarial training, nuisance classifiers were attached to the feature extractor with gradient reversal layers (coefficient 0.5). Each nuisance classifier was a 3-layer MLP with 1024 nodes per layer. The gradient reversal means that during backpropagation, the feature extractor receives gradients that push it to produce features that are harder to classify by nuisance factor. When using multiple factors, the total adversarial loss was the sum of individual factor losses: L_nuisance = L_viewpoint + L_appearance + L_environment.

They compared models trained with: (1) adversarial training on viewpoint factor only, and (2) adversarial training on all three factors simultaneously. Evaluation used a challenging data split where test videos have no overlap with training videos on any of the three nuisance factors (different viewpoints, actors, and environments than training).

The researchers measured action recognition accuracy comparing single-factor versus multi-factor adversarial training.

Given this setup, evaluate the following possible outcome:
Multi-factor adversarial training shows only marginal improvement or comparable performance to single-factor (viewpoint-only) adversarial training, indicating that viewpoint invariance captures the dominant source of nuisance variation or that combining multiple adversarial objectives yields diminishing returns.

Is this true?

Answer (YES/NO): YES